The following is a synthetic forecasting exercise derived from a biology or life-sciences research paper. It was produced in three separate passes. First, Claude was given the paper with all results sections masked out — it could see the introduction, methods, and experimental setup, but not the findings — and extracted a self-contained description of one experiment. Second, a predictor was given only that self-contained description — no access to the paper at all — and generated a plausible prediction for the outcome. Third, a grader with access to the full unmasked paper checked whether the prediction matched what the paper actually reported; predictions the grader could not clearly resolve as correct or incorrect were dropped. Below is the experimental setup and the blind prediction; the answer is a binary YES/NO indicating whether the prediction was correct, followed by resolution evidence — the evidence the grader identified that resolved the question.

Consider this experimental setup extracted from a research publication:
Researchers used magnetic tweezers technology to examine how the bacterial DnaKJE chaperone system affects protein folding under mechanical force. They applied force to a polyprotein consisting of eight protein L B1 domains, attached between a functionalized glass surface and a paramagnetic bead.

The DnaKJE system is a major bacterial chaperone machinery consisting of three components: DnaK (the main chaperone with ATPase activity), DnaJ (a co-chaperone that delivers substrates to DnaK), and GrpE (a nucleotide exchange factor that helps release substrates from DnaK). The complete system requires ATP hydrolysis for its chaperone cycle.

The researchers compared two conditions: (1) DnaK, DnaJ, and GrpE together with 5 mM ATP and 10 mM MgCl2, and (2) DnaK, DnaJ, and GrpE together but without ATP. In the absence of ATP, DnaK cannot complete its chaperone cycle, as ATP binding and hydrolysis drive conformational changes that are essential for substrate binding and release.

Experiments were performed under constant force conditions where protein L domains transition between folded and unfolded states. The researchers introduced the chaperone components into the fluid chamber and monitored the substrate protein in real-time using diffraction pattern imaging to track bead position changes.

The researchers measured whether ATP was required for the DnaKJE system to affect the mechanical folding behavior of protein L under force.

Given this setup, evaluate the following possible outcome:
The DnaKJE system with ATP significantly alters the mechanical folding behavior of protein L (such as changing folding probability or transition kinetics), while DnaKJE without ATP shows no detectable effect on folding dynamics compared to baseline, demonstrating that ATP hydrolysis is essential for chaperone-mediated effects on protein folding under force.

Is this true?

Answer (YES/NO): NO